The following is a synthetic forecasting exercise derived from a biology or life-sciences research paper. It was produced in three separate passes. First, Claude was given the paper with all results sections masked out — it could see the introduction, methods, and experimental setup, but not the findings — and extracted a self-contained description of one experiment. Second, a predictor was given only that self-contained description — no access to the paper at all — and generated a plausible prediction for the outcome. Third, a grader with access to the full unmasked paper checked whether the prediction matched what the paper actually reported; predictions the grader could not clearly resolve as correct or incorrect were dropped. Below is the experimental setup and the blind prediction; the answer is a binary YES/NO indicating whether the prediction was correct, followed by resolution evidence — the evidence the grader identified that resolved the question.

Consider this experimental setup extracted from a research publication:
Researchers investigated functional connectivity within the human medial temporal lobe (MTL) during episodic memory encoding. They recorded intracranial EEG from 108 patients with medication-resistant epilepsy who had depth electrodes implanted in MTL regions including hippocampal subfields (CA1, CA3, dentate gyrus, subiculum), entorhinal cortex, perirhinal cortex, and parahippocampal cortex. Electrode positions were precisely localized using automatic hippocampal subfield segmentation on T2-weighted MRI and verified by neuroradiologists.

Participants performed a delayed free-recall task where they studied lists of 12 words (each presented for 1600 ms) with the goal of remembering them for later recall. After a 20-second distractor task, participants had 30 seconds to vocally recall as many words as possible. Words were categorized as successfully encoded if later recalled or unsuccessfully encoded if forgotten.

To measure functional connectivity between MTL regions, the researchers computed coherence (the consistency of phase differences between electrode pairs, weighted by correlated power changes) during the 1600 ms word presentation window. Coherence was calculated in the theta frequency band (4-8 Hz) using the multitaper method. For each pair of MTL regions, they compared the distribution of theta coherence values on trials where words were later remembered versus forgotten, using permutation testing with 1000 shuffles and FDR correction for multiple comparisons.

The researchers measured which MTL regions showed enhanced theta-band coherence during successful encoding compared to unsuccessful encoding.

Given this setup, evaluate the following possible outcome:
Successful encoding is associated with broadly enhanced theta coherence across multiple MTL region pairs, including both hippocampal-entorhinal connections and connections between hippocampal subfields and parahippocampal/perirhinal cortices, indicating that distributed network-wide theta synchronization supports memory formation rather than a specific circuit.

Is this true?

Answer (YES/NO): NO